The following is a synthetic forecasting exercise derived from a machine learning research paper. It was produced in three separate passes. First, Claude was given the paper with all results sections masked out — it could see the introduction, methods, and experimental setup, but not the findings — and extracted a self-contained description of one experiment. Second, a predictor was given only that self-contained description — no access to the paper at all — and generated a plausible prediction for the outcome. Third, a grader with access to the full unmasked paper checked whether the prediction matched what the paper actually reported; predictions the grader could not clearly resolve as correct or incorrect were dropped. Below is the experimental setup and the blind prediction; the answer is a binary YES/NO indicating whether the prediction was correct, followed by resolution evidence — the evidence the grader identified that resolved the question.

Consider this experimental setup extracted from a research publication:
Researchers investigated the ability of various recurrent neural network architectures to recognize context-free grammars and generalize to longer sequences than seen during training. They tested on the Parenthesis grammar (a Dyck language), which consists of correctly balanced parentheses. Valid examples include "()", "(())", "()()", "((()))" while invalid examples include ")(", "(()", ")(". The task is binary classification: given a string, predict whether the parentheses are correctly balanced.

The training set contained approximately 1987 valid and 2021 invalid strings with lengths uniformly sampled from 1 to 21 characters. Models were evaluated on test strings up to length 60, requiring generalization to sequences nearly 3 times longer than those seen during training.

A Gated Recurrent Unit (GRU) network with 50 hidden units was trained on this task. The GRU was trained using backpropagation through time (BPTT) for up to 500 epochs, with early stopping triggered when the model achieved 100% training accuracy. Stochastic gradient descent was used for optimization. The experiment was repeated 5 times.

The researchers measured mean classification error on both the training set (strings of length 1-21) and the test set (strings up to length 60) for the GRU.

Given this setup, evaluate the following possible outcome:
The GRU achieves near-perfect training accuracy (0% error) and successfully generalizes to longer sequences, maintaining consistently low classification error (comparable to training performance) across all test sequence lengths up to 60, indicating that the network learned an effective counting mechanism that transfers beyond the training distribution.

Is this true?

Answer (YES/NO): NO